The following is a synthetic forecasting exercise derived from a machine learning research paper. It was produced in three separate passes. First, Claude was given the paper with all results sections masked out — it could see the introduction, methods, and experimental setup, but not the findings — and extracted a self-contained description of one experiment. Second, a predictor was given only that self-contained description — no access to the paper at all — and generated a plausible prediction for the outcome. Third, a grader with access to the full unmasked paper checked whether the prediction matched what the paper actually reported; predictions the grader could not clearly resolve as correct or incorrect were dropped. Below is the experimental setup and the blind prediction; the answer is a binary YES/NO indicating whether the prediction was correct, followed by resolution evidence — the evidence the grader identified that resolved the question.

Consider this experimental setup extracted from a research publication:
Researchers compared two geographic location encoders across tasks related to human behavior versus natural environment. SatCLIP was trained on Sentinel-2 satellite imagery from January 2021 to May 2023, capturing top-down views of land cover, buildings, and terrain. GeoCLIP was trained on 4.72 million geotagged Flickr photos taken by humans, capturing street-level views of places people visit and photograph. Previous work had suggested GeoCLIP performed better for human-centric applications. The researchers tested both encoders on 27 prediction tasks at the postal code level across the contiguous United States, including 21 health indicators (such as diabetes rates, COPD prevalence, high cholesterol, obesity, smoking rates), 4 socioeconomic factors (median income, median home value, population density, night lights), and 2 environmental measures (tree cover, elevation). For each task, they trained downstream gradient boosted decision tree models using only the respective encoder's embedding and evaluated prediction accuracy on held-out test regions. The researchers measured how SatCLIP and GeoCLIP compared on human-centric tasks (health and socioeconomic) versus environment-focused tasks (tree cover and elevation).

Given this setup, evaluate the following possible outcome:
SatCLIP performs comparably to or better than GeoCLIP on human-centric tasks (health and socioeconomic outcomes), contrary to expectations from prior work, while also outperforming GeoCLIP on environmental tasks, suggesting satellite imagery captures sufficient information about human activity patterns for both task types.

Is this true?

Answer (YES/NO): NO